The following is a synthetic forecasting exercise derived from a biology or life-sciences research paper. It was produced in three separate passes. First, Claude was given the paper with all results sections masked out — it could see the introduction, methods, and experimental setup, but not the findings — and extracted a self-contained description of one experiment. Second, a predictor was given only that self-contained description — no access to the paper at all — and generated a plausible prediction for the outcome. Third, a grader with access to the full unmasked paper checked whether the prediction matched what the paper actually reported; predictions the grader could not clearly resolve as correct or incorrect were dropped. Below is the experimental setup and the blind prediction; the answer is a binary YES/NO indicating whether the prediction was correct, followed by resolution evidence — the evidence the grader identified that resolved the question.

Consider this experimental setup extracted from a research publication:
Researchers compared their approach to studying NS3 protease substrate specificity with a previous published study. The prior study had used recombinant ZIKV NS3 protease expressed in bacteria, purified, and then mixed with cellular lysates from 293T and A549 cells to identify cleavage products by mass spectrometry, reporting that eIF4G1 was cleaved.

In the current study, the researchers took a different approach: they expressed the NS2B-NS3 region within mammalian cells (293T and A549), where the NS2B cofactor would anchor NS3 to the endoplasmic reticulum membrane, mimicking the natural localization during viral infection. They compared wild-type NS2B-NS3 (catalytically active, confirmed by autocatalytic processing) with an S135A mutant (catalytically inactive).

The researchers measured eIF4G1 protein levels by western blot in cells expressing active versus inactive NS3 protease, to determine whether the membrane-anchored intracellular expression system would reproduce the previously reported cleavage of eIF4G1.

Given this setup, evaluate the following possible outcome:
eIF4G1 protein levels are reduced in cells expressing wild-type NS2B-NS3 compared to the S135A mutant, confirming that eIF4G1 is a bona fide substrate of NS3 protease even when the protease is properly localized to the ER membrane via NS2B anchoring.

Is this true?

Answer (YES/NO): NO